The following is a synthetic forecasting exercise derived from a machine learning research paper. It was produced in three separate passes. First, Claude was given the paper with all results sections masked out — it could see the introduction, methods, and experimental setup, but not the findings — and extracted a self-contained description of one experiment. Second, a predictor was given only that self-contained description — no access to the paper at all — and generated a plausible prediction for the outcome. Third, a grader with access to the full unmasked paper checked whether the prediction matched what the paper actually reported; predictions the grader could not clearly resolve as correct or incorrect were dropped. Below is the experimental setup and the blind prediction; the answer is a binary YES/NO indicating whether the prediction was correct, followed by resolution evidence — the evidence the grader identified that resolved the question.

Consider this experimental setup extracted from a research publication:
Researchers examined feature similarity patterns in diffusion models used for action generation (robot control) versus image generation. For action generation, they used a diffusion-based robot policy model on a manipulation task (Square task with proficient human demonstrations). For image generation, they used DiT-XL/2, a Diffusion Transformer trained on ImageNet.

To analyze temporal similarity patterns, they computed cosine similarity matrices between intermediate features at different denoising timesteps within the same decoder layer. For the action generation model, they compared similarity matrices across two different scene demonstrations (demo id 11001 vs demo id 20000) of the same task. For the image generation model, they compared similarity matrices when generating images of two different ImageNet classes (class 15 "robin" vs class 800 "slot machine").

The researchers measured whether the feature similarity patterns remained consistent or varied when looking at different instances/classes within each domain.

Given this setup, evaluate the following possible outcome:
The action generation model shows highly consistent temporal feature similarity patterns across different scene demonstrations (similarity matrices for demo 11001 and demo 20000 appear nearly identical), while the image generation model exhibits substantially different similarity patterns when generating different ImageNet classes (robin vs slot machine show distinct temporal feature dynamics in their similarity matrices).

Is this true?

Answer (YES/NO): YES